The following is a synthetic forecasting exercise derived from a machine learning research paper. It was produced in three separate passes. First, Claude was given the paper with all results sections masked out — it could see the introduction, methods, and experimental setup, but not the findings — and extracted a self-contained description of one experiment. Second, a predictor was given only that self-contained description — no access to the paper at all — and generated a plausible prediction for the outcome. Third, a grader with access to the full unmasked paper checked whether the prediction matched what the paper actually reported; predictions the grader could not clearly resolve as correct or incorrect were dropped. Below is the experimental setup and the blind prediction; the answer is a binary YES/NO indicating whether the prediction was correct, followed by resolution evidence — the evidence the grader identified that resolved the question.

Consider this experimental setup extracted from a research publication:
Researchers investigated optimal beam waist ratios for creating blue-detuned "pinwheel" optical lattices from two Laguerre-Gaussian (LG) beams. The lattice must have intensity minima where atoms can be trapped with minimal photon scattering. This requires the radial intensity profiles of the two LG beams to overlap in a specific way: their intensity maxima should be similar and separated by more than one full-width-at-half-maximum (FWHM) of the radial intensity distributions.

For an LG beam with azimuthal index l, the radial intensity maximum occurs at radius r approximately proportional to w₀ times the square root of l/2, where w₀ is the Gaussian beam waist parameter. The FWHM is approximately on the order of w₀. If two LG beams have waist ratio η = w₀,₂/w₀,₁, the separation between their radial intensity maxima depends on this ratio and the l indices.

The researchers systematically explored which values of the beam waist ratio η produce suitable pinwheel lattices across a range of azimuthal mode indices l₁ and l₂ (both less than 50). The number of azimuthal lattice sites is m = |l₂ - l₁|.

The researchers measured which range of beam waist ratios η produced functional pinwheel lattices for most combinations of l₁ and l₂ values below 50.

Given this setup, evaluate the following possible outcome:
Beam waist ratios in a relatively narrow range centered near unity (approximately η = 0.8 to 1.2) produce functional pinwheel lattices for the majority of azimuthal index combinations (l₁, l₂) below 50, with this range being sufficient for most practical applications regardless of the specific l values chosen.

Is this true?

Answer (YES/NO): NO